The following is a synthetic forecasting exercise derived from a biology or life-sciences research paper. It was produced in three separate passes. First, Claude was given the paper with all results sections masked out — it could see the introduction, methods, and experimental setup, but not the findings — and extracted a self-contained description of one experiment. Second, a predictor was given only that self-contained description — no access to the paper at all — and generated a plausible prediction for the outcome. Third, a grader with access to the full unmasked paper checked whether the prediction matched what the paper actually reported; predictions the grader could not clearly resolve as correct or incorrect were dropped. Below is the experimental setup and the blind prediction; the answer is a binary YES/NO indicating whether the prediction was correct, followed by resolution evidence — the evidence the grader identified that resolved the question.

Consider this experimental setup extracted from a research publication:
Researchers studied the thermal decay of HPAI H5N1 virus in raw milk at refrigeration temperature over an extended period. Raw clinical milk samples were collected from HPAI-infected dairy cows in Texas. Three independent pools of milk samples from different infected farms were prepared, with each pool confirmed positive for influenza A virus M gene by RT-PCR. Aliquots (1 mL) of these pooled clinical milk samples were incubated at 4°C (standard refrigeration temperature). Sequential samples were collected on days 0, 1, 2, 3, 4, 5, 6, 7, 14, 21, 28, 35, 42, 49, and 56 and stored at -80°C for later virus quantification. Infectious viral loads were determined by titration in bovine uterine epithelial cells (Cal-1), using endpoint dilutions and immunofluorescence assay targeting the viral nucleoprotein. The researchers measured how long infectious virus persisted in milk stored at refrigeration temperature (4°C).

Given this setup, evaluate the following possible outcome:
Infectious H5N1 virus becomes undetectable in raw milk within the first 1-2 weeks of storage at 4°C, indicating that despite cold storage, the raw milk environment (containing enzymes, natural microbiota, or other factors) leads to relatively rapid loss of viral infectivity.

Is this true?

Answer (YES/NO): NO